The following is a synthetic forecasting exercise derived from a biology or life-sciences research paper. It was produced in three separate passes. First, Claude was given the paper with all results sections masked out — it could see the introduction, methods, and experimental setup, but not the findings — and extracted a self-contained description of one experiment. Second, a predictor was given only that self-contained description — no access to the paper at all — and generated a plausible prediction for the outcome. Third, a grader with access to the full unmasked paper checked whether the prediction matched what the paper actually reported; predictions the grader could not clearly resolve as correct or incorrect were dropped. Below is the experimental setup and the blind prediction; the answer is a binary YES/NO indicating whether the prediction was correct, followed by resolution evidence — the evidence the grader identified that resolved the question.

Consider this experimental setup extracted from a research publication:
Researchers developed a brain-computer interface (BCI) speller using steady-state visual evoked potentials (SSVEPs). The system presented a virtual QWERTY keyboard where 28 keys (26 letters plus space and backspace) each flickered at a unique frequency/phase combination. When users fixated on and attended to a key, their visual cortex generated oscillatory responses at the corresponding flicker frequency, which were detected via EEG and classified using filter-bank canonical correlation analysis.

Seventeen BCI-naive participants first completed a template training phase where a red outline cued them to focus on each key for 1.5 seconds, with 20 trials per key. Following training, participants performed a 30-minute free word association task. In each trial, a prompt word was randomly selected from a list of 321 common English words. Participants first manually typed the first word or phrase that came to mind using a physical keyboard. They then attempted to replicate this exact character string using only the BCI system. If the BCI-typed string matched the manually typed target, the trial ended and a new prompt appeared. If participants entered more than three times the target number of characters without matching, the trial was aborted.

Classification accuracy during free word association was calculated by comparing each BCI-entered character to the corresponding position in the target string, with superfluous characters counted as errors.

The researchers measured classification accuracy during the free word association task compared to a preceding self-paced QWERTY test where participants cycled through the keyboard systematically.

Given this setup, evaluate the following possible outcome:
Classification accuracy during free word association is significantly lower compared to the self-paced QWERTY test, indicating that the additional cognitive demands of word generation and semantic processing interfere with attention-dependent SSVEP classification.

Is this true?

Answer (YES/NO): YES